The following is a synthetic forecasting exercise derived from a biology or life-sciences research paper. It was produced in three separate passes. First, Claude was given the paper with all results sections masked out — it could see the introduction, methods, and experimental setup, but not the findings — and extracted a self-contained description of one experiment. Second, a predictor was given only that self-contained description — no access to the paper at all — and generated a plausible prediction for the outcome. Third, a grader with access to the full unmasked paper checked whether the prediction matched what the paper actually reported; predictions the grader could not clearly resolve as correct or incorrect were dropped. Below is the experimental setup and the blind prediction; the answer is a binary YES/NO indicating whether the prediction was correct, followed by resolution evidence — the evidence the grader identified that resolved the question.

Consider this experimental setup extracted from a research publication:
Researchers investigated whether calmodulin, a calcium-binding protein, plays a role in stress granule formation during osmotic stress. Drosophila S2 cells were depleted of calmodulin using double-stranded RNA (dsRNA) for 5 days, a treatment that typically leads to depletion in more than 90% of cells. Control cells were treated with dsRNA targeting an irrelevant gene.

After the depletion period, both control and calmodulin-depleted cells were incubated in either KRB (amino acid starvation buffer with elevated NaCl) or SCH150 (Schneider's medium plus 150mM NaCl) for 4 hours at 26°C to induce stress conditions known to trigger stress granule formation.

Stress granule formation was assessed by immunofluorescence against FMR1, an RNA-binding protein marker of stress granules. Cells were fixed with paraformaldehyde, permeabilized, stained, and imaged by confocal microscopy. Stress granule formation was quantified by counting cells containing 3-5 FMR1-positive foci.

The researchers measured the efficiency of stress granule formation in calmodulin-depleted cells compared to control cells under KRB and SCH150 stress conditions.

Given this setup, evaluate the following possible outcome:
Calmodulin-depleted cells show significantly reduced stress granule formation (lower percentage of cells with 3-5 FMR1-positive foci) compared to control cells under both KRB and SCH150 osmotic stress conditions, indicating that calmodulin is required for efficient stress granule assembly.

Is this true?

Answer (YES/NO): YES